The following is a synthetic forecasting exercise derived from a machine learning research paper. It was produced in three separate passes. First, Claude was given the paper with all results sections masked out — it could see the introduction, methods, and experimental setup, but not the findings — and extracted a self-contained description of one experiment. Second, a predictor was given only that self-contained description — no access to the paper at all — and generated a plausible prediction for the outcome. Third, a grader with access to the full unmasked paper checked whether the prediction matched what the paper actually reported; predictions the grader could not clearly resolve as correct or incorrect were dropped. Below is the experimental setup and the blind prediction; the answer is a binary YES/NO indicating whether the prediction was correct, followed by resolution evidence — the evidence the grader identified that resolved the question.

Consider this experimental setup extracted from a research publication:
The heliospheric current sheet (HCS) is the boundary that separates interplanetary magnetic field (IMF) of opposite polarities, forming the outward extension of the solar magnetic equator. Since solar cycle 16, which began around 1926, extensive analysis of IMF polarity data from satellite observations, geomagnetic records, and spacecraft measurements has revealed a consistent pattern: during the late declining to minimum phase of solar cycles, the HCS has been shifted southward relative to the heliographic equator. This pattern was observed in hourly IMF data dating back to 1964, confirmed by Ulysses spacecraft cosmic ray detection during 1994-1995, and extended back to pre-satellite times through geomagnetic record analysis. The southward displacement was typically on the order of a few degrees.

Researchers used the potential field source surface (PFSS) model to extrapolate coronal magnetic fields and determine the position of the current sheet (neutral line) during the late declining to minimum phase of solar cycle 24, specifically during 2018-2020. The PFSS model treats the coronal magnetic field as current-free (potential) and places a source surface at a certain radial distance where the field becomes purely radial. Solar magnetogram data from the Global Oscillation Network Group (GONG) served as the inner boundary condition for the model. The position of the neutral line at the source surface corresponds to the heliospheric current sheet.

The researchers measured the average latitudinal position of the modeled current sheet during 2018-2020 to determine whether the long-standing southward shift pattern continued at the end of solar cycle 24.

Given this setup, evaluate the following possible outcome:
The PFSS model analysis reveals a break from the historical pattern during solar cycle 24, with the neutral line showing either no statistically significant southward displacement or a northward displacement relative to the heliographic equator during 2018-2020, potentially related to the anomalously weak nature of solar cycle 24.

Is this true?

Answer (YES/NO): YES